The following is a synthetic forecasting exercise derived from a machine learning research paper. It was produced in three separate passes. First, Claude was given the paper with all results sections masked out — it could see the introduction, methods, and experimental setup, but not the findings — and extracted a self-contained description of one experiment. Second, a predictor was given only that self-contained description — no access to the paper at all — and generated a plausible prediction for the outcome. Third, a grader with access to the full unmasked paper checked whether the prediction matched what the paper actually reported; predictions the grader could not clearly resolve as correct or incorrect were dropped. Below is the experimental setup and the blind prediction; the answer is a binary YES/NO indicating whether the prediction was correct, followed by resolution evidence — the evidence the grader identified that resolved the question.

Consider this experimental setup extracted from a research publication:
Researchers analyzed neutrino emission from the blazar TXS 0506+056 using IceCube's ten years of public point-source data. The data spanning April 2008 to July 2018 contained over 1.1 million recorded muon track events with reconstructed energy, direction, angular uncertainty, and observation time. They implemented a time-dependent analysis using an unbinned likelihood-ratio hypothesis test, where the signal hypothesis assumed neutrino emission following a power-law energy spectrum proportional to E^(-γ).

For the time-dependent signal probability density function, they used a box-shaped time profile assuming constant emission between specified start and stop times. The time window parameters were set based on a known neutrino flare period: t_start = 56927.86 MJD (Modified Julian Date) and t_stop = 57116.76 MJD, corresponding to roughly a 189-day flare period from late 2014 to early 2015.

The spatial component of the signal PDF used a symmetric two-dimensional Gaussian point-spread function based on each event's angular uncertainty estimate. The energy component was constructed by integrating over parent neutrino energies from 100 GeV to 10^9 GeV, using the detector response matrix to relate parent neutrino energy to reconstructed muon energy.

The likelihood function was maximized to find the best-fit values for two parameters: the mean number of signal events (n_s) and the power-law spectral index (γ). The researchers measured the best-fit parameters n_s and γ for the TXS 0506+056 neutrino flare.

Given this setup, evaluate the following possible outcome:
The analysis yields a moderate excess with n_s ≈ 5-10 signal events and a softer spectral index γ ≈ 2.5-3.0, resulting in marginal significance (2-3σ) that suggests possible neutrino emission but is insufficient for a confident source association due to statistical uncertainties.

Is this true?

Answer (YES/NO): NO